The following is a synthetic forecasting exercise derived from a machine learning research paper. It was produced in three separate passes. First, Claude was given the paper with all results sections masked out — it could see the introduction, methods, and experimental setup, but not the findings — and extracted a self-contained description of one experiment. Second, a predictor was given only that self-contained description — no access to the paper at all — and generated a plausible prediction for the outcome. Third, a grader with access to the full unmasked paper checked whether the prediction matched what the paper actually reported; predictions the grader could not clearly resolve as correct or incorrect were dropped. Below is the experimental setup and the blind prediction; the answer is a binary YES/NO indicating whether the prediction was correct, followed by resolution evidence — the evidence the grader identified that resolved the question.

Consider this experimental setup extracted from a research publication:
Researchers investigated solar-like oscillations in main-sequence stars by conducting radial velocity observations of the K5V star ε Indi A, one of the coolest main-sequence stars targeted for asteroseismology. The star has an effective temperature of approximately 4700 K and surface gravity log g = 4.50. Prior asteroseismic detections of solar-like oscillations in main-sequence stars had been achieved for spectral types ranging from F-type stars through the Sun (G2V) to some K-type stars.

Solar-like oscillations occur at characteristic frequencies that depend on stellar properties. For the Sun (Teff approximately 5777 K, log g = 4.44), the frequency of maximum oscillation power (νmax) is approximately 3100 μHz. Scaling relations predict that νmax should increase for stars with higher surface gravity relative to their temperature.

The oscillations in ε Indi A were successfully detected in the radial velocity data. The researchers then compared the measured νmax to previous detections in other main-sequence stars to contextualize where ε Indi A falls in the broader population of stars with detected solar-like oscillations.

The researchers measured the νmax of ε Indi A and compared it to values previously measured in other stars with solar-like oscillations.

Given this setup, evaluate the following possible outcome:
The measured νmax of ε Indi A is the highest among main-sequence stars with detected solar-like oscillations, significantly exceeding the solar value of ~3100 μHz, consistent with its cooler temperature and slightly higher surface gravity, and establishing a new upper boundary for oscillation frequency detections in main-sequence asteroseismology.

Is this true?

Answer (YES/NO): YES